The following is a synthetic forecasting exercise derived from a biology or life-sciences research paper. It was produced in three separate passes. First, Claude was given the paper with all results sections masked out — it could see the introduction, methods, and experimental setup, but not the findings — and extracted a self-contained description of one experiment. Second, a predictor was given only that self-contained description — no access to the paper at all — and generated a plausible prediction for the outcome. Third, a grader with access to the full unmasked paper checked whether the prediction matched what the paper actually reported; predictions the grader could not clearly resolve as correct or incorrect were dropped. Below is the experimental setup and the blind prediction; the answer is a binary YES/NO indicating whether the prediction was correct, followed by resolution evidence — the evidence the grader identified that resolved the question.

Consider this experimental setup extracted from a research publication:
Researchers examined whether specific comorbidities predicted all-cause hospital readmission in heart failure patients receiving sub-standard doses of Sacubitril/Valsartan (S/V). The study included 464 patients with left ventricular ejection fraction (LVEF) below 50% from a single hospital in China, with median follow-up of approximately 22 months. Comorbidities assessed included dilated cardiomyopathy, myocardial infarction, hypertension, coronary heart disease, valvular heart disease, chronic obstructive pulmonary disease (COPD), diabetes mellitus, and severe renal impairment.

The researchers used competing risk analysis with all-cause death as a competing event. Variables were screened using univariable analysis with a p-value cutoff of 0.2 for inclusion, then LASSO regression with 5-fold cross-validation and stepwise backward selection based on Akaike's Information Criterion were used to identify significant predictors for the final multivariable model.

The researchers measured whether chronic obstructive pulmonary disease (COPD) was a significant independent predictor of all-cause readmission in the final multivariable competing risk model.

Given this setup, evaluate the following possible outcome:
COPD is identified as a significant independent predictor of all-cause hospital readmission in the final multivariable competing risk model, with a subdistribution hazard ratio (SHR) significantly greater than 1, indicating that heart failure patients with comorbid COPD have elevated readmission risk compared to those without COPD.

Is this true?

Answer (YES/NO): NO